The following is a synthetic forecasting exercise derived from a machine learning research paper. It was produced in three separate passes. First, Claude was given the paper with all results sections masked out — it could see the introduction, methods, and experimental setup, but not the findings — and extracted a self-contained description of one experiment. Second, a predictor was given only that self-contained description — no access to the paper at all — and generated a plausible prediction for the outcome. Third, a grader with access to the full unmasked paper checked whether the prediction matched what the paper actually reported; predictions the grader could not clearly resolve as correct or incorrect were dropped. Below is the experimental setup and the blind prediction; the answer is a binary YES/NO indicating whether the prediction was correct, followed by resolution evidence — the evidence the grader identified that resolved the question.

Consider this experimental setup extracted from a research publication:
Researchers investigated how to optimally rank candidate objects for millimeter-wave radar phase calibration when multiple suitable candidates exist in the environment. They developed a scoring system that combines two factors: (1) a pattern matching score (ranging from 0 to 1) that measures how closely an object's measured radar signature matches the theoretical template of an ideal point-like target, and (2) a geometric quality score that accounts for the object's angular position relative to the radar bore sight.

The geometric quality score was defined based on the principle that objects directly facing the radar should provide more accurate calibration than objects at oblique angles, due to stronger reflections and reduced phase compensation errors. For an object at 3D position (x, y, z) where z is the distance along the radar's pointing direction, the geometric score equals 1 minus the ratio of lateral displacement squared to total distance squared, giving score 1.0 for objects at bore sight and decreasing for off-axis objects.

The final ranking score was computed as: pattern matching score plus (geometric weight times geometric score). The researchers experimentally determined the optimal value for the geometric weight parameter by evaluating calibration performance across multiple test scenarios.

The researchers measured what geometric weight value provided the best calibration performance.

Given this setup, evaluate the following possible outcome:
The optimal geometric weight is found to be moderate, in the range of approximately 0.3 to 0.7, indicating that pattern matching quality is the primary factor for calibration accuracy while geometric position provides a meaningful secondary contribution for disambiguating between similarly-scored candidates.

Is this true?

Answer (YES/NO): YES